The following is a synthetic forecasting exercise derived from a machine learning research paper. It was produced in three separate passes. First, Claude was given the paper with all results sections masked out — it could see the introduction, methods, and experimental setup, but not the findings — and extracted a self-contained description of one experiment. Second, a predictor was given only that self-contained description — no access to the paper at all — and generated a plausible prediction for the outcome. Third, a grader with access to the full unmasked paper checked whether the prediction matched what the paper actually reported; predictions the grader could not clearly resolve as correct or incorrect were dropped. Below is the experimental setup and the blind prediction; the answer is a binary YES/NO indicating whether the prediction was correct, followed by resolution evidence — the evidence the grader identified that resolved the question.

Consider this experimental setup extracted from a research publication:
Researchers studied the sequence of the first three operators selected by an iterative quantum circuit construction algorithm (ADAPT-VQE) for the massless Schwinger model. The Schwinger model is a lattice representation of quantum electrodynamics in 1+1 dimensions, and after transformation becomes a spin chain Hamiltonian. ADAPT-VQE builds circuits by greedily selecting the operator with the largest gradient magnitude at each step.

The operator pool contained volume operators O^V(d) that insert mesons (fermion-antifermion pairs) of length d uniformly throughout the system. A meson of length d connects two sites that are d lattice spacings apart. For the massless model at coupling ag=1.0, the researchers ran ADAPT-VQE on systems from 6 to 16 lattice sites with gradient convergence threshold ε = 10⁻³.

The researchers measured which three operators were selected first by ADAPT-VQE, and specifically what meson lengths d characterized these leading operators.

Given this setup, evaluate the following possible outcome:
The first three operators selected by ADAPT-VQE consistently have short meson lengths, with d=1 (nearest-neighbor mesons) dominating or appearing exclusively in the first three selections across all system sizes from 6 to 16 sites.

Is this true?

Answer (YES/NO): NO